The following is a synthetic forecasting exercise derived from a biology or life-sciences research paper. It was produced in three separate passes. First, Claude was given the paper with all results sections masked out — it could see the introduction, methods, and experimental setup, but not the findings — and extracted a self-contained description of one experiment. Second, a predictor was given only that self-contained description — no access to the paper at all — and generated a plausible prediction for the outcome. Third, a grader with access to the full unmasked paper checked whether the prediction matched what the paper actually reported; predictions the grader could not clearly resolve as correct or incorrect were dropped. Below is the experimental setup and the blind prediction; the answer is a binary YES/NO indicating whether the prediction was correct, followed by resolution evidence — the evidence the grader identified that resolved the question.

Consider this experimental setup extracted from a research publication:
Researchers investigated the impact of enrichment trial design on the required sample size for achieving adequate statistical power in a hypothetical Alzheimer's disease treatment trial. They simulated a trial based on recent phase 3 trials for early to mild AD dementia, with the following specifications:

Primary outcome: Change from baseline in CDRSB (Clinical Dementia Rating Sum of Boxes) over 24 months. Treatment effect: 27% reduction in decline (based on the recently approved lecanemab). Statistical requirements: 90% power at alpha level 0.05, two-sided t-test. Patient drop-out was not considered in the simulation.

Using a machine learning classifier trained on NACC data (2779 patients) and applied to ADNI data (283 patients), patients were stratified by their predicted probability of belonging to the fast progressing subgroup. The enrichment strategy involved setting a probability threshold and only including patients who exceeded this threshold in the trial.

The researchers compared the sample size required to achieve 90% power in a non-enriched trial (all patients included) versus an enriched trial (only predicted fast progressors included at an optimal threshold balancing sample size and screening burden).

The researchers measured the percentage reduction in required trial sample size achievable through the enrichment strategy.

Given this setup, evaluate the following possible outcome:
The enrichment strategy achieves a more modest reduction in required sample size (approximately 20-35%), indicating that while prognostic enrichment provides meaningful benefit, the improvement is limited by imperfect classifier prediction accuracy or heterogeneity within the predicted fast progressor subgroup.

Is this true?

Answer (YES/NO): NO